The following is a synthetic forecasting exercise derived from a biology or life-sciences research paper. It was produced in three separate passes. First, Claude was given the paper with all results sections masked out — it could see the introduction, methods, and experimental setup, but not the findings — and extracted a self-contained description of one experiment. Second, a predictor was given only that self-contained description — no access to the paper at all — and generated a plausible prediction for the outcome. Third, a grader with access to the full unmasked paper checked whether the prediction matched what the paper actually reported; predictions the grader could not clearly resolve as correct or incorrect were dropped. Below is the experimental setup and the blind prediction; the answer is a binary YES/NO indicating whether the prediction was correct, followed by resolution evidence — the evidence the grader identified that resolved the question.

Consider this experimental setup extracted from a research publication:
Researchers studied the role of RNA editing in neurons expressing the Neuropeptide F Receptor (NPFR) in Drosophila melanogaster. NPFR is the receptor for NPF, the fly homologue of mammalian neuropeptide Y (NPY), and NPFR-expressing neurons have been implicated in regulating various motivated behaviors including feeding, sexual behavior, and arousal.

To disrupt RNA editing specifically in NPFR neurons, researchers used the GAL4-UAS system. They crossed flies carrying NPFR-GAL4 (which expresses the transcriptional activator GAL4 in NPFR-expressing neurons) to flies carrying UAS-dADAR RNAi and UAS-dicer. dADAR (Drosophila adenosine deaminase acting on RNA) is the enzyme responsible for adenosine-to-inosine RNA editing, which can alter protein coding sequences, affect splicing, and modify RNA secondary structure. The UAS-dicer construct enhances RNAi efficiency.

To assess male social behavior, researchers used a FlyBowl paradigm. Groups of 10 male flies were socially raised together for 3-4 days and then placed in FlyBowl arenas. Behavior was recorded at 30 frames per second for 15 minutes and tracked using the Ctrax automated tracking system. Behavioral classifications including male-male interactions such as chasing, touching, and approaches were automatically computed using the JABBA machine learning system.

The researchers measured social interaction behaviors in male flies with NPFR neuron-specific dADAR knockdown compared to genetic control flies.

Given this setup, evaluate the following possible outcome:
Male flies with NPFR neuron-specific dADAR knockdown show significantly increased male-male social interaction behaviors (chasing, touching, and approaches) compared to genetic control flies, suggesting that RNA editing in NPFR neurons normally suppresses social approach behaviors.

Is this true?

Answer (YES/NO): YES